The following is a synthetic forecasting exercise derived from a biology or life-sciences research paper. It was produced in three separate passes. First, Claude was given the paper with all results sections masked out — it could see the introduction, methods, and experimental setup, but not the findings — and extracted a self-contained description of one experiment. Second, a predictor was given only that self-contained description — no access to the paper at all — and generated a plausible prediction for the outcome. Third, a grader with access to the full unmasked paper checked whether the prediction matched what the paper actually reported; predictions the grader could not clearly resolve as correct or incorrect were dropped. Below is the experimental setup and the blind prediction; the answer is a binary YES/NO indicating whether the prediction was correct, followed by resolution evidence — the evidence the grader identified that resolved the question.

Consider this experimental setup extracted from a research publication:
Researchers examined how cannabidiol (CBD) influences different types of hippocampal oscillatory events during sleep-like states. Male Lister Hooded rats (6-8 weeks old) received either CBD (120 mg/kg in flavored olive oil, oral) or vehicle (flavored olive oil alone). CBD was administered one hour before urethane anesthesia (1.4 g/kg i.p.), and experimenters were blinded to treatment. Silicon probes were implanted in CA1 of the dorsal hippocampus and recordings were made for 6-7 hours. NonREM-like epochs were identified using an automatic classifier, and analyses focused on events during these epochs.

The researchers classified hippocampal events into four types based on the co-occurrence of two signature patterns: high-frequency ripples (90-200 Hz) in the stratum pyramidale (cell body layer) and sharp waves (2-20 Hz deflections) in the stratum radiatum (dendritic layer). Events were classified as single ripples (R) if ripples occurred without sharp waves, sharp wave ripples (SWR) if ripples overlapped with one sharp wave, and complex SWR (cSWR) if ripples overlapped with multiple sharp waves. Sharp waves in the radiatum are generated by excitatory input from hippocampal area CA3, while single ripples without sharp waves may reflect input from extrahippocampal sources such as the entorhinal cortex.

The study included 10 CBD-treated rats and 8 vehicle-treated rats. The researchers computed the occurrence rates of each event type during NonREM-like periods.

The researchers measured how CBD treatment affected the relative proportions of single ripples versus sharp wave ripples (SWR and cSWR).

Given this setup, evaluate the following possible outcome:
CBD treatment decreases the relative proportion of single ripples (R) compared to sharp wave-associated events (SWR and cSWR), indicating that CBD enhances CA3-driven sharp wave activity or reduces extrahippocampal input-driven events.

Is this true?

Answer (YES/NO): NO